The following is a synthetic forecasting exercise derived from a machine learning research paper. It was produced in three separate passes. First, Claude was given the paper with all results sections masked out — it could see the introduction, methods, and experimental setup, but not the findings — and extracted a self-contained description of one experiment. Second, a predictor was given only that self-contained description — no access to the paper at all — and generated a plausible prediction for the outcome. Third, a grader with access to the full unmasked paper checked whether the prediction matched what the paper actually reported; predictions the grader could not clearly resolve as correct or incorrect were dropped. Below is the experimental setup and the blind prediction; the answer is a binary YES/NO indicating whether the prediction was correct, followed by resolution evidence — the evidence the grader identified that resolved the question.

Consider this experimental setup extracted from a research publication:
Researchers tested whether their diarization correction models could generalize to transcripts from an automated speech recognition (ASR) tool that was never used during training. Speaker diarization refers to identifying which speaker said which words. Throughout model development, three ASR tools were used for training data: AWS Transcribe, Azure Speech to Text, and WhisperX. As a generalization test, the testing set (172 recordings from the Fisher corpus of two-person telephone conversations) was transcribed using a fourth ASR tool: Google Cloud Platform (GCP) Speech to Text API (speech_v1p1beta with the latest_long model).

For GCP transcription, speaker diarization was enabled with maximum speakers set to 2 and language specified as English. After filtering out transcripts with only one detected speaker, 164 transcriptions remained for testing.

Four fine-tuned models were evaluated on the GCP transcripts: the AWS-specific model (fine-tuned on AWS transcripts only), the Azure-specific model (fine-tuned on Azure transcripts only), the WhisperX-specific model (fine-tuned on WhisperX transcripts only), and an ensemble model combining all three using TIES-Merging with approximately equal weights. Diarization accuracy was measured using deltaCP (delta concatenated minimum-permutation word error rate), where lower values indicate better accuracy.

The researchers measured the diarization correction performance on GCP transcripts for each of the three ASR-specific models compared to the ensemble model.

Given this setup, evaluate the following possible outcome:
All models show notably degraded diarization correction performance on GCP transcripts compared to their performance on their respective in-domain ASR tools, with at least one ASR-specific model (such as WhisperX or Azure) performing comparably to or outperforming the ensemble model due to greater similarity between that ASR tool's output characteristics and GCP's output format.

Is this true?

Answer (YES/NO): NO